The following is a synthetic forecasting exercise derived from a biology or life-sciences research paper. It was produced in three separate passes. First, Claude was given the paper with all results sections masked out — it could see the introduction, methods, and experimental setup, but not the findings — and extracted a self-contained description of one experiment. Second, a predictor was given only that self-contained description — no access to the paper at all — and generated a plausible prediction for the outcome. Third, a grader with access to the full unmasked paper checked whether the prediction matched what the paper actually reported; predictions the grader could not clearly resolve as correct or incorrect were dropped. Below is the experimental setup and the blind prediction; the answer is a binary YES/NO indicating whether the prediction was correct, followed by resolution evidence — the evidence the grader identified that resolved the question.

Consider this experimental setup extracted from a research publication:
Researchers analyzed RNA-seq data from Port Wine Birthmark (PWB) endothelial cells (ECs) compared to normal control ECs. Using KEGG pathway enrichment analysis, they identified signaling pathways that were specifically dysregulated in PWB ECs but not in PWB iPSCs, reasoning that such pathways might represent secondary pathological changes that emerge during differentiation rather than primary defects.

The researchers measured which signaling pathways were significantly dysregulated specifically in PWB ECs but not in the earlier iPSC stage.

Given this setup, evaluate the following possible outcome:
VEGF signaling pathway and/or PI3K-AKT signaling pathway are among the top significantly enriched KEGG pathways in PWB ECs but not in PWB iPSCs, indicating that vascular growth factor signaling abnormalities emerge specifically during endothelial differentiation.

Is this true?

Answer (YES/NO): NO